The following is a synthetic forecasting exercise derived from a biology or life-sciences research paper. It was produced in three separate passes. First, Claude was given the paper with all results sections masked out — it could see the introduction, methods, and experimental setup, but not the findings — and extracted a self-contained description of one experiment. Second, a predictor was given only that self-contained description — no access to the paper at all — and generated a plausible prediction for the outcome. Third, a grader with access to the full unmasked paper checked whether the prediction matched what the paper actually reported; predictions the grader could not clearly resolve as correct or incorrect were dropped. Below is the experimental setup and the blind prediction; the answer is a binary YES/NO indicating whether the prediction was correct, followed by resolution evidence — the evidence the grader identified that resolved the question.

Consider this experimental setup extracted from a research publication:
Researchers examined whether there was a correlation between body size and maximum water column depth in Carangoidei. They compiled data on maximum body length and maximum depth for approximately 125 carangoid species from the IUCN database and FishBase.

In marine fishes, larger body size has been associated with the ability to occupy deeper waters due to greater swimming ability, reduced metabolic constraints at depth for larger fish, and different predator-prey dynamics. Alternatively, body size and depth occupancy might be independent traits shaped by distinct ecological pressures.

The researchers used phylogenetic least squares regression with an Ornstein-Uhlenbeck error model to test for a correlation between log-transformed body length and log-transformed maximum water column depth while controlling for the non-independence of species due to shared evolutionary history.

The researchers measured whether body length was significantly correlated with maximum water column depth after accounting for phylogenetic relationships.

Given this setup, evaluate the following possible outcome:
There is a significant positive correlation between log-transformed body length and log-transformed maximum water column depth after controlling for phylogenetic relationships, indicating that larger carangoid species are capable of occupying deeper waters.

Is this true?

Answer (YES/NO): YES